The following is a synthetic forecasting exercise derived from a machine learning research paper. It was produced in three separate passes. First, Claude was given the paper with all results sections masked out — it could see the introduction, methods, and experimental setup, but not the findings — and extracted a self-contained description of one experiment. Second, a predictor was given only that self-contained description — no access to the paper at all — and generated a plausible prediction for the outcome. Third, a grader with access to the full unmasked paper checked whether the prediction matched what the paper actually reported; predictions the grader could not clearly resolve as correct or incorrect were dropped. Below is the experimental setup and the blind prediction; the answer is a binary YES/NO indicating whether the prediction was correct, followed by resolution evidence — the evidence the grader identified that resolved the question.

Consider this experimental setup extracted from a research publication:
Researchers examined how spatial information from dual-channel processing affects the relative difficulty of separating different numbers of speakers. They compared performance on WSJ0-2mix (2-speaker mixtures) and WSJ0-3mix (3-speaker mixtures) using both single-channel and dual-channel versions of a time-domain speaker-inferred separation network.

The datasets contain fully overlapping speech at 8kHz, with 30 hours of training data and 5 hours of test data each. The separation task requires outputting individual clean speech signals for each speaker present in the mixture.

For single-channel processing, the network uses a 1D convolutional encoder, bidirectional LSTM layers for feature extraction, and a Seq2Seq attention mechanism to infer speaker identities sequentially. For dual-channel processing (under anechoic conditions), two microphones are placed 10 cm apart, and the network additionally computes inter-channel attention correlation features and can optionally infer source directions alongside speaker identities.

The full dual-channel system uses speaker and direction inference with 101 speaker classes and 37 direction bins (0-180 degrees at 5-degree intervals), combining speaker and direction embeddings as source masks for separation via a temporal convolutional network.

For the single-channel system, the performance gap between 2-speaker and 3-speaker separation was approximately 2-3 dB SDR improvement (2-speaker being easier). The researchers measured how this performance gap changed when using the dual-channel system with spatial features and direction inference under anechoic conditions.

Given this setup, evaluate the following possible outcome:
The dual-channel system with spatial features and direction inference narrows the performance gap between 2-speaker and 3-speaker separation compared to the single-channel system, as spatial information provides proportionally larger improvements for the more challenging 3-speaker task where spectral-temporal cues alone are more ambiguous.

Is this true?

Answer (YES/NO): NO